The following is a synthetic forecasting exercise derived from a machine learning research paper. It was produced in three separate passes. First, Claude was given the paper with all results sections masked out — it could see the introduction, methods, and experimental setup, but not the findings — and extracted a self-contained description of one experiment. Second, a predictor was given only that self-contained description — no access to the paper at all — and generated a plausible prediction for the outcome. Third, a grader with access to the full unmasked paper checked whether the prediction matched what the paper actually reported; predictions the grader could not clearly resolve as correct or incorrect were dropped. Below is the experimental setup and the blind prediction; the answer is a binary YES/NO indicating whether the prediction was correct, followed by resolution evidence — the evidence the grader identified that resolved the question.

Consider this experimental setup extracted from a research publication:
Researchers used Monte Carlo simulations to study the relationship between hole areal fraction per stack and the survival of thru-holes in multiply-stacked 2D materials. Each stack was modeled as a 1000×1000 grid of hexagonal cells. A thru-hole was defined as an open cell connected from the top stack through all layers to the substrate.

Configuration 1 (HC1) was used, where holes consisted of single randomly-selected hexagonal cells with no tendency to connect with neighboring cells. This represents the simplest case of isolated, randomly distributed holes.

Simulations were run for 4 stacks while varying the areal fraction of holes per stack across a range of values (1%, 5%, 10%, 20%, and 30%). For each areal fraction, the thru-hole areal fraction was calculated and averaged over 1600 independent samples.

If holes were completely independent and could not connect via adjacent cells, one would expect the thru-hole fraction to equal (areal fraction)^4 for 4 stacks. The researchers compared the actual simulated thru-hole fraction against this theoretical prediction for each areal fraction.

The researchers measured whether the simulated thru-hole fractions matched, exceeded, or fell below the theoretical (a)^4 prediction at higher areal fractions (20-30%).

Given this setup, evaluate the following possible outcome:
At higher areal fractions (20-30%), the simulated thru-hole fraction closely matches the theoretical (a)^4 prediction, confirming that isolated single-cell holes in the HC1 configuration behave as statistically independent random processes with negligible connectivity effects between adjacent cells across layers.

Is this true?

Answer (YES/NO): NO